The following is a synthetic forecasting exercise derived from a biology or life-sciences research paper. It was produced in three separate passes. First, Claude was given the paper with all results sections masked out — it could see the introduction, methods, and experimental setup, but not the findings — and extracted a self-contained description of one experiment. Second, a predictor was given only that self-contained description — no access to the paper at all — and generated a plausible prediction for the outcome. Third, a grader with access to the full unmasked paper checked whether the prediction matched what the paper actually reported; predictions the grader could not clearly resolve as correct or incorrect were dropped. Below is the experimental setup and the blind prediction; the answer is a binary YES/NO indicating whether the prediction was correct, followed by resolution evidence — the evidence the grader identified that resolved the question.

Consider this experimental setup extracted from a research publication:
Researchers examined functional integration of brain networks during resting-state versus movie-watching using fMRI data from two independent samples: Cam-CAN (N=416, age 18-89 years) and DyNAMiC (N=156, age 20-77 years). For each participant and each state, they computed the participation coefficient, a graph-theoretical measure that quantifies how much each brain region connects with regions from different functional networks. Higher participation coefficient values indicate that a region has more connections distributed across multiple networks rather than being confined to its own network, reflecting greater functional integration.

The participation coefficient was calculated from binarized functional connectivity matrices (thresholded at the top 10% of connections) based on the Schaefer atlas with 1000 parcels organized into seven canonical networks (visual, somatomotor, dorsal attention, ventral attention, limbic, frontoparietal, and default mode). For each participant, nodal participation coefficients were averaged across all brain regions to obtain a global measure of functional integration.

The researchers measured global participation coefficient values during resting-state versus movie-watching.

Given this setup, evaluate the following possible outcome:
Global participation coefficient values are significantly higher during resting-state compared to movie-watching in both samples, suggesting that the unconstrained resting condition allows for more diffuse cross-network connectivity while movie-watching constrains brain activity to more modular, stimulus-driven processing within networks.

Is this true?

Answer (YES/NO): NO